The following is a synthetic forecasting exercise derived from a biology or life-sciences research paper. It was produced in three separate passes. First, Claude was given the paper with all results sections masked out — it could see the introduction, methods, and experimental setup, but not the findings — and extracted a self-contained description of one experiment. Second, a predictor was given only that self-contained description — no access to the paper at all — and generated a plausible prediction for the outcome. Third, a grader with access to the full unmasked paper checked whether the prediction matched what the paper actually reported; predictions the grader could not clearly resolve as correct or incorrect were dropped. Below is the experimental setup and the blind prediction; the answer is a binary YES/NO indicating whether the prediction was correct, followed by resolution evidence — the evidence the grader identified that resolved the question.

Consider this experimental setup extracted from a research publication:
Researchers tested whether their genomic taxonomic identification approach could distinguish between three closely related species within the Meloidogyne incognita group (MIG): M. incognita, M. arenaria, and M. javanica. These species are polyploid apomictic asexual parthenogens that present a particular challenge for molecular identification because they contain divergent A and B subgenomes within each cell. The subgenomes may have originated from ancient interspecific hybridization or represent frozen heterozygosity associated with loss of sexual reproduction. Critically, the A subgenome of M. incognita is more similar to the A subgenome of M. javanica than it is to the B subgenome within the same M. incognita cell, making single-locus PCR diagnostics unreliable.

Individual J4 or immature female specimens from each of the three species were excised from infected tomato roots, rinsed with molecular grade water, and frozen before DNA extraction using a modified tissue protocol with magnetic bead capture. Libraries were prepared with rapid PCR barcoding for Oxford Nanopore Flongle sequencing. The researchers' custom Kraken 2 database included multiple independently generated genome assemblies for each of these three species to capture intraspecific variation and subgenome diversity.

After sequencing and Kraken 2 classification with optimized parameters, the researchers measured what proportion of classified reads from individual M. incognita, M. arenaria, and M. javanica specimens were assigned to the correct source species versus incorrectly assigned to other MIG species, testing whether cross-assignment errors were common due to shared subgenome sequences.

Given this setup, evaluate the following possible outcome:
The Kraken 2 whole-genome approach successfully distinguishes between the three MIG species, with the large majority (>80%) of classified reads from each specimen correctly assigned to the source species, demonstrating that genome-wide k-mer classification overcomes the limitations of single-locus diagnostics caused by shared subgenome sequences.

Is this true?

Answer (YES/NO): NO